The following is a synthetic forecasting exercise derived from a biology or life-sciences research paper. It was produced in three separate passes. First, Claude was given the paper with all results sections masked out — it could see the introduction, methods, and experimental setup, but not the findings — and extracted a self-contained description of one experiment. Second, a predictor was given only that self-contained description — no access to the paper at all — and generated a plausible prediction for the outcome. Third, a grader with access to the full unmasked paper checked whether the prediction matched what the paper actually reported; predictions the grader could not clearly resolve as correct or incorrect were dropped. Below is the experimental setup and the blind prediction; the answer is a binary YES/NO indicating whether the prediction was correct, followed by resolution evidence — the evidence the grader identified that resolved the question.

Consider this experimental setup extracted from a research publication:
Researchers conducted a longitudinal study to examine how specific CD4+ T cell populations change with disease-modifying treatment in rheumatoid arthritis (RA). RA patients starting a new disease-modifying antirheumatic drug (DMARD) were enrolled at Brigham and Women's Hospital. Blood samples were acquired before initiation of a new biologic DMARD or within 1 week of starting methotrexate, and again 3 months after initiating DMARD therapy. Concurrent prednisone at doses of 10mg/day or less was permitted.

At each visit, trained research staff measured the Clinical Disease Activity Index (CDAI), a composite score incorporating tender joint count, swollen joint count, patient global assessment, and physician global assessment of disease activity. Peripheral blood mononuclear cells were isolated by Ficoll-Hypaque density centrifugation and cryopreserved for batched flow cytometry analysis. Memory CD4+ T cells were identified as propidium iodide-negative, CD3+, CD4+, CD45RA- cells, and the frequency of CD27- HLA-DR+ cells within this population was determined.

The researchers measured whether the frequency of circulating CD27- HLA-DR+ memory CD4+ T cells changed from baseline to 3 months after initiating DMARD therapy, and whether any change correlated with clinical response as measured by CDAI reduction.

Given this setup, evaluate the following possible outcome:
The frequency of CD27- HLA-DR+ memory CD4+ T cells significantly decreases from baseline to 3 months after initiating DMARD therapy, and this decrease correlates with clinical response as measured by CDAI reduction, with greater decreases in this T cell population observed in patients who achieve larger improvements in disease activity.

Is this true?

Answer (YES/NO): NO